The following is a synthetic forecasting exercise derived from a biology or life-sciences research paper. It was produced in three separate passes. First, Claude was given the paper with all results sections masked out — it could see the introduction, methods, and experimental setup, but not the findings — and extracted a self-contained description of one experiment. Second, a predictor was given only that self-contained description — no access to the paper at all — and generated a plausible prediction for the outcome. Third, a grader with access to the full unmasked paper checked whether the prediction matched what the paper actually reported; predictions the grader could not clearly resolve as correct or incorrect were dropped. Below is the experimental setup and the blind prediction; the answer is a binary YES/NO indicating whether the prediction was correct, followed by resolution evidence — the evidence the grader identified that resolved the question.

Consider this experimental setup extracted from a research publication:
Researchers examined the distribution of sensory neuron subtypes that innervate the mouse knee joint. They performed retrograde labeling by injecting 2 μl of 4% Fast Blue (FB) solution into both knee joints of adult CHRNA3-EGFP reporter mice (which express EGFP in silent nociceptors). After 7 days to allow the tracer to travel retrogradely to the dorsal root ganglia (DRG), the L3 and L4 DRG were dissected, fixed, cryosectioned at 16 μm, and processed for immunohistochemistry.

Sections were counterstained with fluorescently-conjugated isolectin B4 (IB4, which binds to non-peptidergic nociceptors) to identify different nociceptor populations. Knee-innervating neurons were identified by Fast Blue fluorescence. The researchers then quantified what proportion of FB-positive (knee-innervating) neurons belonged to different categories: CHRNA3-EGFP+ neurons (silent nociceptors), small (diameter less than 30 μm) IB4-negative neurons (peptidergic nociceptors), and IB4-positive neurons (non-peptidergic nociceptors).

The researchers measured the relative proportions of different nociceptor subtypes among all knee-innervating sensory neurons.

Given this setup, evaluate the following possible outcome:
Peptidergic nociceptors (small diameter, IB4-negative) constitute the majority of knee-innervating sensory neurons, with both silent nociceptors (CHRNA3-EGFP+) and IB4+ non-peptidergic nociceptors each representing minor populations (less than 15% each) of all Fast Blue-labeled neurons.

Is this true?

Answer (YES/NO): NO